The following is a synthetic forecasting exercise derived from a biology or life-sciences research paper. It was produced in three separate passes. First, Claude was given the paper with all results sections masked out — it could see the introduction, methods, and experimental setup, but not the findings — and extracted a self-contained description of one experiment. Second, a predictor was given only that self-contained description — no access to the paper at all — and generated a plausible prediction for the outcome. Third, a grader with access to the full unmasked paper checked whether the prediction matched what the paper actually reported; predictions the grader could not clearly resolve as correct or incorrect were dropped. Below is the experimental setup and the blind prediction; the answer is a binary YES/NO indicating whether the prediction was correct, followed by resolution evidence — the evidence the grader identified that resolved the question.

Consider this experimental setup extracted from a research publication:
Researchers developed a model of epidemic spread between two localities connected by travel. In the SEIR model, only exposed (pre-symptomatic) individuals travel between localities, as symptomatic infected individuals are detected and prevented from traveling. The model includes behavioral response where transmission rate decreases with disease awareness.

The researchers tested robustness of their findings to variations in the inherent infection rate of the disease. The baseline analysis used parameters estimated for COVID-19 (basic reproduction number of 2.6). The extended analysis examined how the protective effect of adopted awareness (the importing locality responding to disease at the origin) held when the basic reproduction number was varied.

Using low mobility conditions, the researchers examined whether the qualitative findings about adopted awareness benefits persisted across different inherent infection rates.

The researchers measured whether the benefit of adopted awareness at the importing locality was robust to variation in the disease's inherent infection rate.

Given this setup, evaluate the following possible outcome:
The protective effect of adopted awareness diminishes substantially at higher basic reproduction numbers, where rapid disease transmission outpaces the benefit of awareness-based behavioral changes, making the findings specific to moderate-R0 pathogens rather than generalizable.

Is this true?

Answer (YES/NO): NO